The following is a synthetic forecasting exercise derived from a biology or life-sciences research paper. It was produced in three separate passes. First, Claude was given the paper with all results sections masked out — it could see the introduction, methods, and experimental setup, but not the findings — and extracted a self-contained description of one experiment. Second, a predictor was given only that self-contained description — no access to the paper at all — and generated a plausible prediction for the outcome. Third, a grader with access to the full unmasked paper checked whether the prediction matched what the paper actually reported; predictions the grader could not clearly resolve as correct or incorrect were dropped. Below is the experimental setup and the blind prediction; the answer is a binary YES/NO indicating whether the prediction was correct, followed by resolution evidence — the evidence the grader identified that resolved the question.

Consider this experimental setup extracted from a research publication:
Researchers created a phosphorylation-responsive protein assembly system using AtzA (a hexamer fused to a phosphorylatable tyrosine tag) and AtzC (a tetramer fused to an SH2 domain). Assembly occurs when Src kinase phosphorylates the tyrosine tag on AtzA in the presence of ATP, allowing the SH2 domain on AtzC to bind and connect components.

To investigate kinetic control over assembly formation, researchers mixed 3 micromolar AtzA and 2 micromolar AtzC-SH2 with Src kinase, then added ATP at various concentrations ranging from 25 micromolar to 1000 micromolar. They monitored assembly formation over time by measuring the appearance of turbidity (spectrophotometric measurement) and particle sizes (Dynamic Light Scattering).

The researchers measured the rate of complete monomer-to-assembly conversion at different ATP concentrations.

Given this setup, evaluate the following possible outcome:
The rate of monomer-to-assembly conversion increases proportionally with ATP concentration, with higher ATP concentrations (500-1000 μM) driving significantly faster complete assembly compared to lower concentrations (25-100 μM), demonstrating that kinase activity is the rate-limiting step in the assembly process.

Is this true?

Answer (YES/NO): NO